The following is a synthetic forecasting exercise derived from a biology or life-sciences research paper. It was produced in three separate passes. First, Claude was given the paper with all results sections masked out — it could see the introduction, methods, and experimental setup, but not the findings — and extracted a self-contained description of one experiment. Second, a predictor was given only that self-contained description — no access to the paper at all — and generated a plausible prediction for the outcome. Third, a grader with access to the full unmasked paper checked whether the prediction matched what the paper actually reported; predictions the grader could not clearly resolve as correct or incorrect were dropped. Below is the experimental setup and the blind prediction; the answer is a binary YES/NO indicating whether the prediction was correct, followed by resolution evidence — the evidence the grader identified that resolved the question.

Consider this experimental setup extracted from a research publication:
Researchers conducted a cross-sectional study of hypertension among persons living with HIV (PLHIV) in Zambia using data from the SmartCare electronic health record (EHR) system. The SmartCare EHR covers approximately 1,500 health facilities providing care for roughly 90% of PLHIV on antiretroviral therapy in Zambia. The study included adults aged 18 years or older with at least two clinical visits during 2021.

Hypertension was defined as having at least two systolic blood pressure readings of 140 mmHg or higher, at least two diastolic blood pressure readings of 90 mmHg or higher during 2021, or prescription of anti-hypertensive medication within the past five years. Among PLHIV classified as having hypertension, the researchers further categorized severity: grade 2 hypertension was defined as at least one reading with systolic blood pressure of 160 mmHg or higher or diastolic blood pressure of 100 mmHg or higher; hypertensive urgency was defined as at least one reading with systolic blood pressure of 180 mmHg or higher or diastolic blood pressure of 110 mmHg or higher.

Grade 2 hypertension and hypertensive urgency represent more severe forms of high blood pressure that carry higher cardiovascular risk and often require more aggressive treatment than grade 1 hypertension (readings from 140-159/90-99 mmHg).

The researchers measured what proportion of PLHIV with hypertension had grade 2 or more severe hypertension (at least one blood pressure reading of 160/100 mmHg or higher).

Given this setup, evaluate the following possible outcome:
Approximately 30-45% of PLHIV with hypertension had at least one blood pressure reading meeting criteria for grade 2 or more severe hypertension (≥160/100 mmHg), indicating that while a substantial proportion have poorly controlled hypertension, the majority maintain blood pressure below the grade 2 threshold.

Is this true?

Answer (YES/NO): NO